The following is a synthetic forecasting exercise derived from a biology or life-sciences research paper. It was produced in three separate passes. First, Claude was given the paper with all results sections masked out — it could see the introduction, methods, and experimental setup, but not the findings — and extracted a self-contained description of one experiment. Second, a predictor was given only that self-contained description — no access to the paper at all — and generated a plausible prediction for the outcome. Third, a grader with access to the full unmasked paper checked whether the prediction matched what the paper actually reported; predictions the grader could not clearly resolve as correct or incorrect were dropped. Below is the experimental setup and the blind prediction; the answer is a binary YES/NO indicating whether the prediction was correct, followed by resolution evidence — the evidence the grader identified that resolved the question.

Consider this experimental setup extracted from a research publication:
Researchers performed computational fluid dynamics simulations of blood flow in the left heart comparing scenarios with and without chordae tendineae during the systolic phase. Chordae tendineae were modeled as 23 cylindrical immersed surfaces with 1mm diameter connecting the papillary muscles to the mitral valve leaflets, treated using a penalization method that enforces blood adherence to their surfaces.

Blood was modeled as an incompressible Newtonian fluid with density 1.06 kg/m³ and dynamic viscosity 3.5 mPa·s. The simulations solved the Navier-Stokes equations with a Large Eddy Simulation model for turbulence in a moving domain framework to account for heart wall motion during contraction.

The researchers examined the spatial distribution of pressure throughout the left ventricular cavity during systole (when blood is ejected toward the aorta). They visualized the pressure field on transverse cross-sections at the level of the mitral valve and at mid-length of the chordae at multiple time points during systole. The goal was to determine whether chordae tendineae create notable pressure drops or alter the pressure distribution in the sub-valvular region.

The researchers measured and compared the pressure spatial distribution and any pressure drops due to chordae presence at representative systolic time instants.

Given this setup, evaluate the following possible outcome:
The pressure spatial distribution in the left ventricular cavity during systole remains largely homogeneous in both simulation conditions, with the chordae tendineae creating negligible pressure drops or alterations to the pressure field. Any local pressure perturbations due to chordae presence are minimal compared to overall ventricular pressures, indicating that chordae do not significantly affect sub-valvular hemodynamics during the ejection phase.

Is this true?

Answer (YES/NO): YES